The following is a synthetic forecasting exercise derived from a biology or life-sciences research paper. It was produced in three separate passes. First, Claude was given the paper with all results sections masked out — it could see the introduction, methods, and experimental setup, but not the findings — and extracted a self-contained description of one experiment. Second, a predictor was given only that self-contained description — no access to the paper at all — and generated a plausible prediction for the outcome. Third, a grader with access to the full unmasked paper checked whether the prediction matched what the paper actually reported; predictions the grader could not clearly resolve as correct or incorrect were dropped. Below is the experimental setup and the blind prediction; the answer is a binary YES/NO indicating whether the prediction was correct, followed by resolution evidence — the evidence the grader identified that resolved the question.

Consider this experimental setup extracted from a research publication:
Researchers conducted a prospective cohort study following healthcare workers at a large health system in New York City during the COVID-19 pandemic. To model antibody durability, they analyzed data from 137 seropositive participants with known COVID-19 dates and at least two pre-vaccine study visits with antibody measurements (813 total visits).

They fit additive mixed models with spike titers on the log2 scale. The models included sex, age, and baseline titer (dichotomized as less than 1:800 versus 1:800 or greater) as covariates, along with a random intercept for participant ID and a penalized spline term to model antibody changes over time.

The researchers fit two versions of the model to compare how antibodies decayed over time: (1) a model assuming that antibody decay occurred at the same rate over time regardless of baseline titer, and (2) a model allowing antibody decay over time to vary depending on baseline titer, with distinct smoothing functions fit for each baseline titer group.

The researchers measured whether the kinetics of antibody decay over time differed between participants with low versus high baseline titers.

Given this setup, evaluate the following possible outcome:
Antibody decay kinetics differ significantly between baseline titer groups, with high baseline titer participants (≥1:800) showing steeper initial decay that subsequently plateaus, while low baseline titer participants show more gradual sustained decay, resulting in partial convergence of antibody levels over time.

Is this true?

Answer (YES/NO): NO